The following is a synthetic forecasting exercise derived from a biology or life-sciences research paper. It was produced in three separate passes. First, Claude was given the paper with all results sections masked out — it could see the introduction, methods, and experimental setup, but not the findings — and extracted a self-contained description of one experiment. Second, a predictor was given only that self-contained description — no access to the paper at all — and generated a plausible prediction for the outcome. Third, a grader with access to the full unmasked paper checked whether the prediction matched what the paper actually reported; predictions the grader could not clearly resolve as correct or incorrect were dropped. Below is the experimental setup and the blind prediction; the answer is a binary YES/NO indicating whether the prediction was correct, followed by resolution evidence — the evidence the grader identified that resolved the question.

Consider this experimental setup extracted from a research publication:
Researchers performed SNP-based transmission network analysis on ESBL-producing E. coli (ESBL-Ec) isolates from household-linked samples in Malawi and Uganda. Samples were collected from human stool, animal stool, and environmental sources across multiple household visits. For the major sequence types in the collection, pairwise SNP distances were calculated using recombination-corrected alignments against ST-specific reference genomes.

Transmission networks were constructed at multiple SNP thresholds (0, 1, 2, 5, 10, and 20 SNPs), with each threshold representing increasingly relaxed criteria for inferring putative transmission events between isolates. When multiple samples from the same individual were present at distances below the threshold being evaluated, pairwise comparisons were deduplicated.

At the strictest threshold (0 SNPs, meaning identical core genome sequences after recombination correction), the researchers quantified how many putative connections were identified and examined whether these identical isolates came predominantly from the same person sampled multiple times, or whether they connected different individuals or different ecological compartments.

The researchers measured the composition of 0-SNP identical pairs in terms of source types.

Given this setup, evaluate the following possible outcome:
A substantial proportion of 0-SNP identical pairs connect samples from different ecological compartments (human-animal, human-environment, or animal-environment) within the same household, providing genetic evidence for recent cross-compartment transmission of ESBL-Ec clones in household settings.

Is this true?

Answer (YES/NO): YES